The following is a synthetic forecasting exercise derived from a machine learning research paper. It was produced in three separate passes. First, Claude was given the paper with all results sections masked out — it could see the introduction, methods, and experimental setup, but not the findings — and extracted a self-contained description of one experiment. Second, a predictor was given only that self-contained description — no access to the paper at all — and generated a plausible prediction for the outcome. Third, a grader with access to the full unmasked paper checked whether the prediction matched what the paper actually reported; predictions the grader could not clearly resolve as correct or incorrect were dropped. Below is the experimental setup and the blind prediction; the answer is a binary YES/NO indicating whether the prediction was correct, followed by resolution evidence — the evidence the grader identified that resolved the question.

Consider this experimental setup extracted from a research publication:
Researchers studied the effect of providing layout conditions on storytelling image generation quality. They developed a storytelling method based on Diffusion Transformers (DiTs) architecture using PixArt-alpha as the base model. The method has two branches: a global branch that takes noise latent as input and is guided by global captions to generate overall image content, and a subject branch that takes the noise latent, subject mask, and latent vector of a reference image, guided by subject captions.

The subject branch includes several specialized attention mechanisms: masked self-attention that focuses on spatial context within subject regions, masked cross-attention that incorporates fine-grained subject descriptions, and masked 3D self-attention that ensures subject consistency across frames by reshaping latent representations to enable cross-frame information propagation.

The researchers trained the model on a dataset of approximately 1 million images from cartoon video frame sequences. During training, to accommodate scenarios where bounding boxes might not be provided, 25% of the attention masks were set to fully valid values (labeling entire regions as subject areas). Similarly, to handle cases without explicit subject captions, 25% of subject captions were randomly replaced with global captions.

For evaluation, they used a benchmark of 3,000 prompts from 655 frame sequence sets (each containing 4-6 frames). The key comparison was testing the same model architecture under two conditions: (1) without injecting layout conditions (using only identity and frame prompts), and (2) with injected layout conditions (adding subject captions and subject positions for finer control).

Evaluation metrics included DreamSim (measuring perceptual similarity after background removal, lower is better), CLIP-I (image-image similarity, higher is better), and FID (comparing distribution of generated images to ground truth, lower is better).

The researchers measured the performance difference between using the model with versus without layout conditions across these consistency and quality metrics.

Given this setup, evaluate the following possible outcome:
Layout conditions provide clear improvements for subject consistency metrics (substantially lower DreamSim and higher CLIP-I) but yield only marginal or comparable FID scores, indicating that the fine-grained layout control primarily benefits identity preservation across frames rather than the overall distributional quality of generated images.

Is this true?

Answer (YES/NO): NO